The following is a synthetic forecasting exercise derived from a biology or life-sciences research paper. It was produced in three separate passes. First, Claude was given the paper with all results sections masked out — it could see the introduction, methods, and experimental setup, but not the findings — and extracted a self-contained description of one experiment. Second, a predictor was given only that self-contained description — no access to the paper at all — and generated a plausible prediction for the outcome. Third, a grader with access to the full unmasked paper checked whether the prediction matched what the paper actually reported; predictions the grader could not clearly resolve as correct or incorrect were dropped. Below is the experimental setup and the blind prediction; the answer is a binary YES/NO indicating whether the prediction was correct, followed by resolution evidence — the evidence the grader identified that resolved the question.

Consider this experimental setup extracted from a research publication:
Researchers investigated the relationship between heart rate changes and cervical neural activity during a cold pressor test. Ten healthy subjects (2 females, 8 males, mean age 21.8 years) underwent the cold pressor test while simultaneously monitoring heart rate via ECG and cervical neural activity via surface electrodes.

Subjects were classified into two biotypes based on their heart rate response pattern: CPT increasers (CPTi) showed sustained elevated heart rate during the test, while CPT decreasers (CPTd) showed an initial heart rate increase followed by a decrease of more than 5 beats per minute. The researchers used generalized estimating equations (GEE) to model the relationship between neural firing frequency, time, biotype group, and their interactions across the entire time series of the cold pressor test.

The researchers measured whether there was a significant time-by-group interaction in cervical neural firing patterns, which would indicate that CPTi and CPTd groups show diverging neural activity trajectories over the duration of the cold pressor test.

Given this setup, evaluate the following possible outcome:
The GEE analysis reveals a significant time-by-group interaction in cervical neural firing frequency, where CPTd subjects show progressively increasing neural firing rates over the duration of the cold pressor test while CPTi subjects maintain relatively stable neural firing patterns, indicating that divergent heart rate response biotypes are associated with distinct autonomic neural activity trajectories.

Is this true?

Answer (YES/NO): NO